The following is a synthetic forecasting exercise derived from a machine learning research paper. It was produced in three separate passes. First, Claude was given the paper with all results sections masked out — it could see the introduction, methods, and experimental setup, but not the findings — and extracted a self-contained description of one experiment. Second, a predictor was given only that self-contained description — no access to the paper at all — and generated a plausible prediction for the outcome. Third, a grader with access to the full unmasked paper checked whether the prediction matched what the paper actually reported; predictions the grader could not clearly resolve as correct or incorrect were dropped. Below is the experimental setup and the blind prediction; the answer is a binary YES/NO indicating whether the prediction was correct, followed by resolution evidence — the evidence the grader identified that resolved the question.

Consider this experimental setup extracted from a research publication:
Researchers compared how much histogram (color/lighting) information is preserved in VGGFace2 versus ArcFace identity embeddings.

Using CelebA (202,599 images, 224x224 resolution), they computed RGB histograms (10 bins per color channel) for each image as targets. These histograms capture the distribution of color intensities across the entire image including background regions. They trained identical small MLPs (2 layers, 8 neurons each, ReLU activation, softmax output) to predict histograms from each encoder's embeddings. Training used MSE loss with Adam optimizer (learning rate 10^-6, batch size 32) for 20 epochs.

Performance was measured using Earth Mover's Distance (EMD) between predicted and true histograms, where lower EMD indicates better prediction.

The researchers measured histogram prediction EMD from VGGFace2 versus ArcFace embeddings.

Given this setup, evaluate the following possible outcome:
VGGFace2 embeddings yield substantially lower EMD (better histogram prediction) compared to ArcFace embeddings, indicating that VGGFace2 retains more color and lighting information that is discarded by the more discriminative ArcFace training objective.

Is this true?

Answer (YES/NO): NO